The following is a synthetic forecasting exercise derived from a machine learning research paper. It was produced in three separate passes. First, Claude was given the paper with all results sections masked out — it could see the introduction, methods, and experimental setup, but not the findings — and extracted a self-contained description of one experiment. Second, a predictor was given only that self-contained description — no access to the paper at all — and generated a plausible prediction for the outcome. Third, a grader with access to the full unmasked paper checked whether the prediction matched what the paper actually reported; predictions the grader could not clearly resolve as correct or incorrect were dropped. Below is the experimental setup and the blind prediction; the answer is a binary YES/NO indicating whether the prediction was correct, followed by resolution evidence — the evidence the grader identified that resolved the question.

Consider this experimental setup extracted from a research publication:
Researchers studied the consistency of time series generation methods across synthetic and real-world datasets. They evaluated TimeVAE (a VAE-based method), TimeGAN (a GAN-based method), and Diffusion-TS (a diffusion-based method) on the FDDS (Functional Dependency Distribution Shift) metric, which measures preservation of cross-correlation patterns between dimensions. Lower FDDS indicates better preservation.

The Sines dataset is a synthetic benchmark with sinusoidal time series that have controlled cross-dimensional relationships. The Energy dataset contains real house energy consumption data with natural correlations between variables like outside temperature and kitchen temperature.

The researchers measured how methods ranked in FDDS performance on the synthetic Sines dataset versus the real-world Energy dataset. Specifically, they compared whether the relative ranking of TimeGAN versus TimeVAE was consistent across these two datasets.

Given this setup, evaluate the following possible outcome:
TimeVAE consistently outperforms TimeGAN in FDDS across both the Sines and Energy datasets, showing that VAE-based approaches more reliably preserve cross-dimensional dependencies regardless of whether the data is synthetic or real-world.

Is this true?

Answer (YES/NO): NO